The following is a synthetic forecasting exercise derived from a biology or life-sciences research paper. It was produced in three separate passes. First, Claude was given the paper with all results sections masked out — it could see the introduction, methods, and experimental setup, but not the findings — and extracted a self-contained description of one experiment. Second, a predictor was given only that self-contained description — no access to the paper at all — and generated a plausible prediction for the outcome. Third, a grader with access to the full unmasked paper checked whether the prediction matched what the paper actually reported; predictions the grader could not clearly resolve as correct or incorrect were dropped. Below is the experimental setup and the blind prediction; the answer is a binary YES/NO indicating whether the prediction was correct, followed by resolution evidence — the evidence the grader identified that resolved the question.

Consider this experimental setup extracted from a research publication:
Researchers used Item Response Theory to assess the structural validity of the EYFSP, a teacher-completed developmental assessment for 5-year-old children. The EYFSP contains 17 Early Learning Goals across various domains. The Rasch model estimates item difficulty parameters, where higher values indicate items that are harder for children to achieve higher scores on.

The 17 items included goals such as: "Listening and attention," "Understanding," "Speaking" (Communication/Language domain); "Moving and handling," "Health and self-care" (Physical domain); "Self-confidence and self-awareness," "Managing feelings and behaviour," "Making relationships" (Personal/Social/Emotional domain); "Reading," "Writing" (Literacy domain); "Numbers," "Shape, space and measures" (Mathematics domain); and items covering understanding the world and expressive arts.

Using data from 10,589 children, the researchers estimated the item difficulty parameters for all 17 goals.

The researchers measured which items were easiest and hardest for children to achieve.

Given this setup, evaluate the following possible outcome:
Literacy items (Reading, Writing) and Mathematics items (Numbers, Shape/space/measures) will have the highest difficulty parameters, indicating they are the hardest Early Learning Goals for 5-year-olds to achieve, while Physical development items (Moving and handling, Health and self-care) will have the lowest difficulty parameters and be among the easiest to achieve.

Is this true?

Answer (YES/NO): NO